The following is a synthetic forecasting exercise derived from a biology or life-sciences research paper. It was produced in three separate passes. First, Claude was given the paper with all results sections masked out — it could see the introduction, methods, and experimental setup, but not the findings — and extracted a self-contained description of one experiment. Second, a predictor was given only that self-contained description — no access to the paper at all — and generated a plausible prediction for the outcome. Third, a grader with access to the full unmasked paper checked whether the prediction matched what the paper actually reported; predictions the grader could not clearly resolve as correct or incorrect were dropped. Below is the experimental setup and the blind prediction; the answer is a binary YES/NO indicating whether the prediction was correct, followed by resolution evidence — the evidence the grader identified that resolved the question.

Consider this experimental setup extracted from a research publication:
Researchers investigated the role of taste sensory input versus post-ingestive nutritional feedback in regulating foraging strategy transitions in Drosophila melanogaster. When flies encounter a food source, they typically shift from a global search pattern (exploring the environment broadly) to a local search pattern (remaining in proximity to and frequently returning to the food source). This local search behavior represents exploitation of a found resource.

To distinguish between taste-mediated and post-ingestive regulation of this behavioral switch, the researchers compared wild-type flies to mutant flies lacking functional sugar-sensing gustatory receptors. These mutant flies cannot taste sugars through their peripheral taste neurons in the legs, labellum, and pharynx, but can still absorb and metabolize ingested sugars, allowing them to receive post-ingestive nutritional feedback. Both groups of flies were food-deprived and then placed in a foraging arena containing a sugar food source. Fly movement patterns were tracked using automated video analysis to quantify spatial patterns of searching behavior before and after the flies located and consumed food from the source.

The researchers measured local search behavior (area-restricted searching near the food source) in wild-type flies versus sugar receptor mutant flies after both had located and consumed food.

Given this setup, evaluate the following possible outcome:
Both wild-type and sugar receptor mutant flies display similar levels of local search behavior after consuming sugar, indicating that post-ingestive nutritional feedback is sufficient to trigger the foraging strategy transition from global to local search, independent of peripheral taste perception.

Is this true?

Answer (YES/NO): NO